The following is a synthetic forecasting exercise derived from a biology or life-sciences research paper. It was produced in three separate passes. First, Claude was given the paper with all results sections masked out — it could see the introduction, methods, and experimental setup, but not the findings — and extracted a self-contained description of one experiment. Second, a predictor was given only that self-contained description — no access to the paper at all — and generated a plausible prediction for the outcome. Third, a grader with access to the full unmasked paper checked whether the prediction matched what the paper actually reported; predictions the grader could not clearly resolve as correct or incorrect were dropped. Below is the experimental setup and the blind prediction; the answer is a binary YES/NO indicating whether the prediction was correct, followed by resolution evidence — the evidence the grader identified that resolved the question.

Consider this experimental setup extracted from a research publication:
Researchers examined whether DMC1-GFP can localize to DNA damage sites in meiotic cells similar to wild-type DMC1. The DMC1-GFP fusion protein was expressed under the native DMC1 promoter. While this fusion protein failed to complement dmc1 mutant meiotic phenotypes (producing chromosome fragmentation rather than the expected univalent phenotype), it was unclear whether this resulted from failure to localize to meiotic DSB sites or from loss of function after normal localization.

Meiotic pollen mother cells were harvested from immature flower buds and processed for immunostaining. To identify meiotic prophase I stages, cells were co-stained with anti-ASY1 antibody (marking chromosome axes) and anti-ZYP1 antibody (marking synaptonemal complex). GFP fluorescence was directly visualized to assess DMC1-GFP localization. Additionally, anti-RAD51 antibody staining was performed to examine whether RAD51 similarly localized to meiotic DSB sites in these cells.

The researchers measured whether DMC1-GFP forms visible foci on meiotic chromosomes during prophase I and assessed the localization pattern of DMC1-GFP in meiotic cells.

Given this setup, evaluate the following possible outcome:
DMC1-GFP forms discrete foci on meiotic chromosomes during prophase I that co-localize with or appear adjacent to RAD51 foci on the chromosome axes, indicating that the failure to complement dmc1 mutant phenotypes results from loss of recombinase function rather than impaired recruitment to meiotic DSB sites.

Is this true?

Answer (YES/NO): NO